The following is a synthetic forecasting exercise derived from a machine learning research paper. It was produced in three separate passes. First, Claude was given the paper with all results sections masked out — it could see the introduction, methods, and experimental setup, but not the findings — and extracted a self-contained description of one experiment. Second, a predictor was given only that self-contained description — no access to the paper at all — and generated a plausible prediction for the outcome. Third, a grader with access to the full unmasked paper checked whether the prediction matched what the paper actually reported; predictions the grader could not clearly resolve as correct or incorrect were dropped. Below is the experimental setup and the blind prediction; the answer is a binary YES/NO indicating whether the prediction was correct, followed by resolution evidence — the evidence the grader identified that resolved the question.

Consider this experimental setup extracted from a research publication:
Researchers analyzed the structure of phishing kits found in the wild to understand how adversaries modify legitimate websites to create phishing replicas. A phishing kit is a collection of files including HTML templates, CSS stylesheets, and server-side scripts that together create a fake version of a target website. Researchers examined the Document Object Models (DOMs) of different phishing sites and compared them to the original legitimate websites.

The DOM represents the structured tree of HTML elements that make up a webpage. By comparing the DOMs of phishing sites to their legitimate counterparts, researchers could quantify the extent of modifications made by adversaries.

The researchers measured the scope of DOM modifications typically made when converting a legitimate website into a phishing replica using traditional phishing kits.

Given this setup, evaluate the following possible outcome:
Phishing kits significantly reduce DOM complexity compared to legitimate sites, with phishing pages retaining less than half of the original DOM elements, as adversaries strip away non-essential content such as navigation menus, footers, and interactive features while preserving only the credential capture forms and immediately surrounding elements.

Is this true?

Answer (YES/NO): NO